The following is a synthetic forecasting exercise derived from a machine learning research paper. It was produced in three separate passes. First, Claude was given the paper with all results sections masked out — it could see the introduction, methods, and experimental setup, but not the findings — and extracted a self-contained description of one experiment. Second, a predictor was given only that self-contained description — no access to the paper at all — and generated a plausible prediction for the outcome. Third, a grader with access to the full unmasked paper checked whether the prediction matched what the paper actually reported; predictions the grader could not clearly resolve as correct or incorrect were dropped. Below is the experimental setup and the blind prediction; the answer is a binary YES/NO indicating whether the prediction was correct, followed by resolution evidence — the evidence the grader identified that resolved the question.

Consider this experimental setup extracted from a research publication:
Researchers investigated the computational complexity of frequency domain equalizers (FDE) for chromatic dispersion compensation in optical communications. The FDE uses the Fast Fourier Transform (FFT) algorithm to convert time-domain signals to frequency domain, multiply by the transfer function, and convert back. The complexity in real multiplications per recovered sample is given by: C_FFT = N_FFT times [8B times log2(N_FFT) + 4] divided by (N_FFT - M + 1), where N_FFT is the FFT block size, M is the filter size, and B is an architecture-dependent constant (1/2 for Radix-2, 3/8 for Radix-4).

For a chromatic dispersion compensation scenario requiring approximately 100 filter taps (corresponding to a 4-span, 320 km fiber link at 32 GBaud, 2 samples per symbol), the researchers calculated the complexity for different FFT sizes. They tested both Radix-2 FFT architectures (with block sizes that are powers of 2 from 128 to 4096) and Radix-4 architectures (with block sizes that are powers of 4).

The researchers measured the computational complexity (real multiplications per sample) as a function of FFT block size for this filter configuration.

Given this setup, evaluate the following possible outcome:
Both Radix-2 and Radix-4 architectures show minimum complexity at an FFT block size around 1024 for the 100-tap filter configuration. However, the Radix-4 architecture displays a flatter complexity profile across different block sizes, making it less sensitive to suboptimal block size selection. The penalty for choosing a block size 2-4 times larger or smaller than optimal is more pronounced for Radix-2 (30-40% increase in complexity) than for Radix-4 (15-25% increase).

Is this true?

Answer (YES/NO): NO